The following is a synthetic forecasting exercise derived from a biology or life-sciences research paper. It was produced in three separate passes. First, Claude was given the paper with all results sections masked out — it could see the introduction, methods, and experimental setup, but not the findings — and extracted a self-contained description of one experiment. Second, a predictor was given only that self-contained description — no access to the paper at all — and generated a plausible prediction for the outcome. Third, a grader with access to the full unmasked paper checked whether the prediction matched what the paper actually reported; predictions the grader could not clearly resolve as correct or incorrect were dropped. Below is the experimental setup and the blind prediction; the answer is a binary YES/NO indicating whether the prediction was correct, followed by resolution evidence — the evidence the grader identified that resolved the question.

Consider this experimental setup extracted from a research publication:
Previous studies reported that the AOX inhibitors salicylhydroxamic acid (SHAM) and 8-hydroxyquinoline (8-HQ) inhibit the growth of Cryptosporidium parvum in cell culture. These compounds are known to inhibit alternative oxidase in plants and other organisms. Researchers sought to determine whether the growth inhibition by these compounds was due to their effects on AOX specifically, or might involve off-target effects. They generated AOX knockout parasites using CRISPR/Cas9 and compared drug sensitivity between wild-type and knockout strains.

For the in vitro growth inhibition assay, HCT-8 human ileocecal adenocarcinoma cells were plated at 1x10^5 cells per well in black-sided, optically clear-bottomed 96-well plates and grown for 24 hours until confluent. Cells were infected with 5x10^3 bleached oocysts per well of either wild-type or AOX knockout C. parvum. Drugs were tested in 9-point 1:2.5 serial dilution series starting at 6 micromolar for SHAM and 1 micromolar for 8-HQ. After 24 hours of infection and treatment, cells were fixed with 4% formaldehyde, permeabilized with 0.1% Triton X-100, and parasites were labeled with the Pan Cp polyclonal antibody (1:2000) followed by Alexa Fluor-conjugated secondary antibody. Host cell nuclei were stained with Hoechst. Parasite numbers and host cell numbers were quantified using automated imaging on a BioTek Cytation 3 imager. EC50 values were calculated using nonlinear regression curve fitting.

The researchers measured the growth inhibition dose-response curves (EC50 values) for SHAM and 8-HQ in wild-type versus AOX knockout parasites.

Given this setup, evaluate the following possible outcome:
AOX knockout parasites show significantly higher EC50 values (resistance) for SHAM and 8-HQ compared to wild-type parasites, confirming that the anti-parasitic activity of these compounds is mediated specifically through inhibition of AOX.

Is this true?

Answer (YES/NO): NO